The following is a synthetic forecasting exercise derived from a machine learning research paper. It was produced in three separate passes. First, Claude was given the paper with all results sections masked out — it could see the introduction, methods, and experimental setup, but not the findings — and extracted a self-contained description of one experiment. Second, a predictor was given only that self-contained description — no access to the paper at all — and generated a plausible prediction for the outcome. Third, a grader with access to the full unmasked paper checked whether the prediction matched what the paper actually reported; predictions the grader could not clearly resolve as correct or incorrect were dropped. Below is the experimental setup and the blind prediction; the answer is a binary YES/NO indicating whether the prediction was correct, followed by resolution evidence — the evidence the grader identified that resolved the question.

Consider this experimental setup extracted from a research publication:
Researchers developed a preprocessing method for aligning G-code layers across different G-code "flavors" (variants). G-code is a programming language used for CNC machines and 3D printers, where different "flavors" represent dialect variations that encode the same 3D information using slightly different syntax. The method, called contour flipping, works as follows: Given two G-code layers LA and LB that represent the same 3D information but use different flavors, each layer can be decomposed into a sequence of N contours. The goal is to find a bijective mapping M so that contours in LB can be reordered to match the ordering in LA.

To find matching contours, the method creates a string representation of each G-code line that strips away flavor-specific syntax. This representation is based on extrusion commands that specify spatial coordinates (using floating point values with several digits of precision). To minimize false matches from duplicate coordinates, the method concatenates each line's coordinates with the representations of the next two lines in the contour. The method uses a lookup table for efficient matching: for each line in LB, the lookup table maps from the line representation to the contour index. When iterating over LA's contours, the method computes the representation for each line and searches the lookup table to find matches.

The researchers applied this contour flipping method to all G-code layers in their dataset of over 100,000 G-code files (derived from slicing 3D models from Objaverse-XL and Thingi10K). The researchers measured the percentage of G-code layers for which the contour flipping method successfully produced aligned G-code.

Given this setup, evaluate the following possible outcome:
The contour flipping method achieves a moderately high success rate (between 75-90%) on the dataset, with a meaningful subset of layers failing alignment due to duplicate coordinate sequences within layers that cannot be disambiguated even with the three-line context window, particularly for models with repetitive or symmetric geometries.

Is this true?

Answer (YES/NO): NO